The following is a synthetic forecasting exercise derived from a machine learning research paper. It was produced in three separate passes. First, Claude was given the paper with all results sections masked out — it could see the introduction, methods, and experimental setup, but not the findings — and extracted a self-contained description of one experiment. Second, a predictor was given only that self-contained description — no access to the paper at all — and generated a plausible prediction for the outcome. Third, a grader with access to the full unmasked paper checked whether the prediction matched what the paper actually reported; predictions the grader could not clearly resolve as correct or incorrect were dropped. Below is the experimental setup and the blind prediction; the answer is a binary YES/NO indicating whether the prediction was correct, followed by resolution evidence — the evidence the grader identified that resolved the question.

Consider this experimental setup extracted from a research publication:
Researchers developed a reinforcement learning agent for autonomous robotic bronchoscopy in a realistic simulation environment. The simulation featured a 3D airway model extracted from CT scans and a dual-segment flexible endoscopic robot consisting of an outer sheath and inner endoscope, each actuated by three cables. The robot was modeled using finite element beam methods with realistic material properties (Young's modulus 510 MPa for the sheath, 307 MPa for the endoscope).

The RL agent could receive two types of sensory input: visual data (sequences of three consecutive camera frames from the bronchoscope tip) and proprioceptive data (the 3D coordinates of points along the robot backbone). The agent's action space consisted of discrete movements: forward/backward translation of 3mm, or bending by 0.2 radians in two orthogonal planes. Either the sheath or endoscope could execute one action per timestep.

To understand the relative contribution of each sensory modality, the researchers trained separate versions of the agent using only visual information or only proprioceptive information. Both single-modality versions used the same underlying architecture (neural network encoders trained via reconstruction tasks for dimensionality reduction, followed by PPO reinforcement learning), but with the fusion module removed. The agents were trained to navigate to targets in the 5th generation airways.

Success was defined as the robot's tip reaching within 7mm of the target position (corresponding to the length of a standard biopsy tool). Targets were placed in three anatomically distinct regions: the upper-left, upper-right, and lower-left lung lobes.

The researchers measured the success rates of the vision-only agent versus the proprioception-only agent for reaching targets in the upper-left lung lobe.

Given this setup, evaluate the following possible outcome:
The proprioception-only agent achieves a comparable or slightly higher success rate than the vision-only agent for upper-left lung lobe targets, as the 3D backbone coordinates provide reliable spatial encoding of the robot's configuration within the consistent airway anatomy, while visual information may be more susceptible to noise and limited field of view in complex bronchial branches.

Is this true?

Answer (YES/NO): NO